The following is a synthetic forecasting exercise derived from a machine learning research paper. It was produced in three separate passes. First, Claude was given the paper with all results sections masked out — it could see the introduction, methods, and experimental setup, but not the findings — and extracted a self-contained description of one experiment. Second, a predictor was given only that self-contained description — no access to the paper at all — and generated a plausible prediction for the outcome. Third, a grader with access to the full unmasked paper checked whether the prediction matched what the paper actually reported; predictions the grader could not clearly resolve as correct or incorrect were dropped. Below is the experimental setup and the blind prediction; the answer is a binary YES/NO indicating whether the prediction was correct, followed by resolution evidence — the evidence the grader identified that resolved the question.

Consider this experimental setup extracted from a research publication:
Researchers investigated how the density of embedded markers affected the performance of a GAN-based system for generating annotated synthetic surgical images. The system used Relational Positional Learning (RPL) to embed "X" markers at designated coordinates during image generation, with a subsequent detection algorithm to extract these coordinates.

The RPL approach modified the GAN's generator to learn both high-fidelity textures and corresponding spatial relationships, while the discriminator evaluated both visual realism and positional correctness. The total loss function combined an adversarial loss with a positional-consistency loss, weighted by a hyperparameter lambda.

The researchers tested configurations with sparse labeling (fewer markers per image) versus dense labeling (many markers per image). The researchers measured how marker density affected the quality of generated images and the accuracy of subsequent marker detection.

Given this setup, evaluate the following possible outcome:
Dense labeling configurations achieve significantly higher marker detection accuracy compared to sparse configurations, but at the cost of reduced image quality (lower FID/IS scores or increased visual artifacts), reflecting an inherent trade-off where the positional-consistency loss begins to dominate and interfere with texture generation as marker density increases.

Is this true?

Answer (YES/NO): NO